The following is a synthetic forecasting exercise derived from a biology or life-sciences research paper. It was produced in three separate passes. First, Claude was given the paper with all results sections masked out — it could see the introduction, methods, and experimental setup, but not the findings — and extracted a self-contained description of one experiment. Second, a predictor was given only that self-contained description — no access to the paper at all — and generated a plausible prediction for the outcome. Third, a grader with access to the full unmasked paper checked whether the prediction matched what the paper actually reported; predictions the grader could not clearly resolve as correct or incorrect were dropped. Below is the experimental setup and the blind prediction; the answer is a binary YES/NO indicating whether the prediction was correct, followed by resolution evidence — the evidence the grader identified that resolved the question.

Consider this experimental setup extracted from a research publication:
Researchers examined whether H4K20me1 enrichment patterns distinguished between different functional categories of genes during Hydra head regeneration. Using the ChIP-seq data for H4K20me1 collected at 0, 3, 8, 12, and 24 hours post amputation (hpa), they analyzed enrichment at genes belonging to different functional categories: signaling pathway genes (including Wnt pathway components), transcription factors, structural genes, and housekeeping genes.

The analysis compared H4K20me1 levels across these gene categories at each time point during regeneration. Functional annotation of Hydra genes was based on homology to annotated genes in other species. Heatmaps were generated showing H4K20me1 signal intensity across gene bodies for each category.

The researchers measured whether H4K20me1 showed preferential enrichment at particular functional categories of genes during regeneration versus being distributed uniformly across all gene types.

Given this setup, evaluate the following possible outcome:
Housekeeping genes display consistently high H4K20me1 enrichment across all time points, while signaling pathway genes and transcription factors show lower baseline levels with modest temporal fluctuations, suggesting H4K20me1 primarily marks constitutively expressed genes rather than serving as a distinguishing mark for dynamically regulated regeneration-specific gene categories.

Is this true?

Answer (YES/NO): NO